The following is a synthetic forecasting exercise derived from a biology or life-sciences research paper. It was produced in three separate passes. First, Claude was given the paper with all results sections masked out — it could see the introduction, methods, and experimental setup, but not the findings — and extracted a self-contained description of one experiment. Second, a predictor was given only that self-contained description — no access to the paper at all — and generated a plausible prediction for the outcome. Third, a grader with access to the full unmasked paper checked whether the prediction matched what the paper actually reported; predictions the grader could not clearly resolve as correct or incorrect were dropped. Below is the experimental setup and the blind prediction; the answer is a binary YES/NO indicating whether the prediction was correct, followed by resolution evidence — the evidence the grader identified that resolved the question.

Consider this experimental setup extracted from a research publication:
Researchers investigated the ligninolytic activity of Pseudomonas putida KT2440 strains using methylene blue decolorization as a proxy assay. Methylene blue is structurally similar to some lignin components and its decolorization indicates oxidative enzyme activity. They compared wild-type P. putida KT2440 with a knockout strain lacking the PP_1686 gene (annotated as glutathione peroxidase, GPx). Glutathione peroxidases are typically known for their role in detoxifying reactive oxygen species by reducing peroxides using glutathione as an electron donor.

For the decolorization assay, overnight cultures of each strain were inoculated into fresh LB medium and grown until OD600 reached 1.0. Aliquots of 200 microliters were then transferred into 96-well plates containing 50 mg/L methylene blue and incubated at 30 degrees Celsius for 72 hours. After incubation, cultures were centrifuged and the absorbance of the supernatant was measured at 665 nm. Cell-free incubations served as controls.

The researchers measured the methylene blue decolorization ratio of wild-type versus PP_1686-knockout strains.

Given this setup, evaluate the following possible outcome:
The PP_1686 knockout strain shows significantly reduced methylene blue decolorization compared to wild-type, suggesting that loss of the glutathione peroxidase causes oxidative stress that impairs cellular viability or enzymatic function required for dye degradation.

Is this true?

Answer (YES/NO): YES